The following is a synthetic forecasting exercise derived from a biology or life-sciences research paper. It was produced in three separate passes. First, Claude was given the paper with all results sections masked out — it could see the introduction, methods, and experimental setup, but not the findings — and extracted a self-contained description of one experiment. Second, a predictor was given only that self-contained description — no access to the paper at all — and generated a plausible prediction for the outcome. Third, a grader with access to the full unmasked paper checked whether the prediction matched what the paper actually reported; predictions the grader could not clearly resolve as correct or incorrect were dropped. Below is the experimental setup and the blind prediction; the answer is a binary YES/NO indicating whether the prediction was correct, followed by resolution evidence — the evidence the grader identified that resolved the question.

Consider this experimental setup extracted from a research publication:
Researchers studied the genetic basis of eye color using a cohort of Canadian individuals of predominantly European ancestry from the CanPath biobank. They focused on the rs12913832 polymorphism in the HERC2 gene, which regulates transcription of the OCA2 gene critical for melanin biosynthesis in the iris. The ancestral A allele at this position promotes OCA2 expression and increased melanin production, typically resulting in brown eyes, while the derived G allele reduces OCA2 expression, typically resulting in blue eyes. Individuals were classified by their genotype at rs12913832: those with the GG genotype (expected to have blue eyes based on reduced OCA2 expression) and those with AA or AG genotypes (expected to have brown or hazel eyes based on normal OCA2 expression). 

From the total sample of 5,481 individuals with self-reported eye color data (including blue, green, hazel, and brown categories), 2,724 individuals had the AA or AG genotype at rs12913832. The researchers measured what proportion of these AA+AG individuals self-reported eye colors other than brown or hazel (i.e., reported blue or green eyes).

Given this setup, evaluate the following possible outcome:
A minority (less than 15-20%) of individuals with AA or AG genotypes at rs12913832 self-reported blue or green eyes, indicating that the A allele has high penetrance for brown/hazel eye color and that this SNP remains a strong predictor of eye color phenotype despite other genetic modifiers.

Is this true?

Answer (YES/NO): NO